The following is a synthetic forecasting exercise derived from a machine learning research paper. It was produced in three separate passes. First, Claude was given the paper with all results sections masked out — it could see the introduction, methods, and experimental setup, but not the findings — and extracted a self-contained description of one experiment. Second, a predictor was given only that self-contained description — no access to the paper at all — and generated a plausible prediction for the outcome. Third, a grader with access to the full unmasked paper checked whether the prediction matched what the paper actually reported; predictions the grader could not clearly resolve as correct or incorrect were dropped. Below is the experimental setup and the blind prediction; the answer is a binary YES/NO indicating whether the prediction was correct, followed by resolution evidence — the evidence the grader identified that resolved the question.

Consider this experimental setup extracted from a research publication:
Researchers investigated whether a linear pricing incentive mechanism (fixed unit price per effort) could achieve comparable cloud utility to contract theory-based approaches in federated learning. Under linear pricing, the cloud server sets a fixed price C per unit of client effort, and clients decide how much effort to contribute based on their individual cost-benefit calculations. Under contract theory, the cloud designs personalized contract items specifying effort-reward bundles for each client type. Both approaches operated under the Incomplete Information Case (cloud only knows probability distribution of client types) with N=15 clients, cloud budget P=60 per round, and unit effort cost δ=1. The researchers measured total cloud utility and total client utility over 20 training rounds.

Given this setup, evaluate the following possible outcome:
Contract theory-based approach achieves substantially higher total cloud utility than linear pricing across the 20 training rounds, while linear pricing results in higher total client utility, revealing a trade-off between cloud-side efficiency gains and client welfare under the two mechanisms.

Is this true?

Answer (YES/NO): YES